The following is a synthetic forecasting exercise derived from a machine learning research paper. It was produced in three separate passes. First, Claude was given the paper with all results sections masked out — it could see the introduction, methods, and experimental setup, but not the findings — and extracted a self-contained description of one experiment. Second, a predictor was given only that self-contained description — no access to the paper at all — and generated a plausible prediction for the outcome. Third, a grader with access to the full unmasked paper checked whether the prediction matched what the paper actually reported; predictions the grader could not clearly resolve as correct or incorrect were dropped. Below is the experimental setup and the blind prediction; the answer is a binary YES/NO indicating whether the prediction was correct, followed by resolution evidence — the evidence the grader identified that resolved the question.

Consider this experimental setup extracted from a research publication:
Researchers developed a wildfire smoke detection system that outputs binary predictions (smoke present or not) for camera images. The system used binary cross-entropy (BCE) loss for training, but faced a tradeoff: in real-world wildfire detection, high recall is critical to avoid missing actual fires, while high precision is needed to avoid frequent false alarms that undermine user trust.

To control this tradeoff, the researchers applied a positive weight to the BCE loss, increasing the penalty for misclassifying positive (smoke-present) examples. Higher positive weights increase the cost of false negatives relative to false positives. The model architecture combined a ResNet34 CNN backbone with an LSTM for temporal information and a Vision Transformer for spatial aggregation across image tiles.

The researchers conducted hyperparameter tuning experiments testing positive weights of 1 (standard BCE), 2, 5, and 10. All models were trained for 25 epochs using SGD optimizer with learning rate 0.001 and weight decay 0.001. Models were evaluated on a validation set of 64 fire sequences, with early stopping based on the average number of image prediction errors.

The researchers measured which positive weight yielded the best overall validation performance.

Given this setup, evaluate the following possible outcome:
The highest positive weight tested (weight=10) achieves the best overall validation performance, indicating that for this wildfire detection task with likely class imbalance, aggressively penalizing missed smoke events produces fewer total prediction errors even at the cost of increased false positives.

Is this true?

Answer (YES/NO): NO